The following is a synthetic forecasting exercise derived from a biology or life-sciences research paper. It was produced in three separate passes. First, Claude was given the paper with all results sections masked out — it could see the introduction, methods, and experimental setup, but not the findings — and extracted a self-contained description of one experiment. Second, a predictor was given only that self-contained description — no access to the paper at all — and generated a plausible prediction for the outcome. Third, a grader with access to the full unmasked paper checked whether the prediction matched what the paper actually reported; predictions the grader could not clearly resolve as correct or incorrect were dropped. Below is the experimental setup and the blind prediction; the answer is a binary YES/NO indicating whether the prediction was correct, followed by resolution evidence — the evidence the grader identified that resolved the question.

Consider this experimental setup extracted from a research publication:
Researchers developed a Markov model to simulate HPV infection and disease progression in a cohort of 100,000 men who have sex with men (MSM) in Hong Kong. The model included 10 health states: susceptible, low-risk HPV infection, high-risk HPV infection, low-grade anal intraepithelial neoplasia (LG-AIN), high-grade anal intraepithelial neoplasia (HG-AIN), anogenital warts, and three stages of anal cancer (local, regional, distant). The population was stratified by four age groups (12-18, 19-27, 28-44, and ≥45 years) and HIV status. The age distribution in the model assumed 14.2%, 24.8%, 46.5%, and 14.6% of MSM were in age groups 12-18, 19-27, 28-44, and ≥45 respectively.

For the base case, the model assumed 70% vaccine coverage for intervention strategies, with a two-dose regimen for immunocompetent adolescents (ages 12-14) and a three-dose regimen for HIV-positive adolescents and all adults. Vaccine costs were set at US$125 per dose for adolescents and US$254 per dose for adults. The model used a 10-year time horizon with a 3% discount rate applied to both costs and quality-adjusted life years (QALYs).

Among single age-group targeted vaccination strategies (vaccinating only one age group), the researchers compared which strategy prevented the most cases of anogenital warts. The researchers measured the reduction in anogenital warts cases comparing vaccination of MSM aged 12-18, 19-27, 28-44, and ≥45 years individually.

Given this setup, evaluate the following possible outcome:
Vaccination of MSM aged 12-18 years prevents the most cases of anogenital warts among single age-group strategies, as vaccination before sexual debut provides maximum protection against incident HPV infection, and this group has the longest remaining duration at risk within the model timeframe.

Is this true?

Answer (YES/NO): NO